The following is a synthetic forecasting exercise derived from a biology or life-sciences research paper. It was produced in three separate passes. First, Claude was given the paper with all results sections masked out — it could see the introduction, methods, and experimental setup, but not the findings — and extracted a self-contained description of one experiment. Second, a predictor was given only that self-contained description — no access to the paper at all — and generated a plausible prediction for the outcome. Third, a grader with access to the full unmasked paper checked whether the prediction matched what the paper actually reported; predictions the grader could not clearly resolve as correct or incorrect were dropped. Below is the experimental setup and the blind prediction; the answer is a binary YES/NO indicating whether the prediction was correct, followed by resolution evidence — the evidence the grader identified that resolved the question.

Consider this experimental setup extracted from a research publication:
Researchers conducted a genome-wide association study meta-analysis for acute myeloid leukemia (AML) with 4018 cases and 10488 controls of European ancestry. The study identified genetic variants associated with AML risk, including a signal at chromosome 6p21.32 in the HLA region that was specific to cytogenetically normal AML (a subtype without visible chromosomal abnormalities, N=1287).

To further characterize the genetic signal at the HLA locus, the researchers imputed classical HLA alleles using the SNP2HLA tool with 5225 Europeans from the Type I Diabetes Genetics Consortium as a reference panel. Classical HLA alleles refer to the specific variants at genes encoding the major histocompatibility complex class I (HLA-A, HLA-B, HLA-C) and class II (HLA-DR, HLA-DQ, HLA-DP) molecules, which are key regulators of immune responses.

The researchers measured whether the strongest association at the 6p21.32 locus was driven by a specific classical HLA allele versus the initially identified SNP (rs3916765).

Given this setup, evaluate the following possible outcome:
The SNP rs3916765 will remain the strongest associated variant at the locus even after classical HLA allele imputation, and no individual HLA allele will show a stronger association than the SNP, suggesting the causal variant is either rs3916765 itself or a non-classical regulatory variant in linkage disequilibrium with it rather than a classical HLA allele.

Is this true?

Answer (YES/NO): NO